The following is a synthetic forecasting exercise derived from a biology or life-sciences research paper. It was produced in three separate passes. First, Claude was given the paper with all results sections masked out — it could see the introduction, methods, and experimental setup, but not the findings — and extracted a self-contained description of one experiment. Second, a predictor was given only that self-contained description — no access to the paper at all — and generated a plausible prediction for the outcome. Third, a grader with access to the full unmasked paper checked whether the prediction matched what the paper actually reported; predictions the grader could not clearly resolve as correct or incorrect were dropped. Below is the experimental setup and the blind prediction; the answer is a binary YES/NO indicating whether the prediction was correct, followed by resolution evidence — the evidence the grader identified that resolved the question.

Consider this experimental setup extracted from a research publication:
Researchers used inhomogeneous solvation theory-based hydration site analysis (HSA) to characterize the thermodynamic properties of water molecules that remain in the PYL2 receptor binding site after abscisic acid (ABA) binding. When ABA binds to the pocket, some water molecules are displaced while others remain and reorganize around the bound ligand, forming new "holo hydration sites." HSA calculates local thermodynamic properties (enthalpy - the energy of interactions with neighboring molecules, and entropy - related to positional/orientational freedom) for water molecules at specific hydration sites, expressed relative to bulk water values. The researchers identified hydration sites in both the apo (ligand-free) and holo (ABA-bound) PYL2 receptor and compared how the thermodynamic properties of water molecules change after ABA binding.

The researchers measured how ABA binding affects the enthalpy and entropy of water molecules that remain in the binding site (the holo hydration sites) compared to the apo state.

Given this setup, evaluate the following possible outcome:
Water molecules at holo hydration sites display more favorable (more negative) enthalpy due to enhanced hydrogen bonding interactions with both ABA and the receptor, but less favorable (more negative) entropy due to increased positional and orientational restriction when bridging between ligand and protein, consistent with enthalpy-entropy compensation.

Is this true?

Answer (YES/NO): YES